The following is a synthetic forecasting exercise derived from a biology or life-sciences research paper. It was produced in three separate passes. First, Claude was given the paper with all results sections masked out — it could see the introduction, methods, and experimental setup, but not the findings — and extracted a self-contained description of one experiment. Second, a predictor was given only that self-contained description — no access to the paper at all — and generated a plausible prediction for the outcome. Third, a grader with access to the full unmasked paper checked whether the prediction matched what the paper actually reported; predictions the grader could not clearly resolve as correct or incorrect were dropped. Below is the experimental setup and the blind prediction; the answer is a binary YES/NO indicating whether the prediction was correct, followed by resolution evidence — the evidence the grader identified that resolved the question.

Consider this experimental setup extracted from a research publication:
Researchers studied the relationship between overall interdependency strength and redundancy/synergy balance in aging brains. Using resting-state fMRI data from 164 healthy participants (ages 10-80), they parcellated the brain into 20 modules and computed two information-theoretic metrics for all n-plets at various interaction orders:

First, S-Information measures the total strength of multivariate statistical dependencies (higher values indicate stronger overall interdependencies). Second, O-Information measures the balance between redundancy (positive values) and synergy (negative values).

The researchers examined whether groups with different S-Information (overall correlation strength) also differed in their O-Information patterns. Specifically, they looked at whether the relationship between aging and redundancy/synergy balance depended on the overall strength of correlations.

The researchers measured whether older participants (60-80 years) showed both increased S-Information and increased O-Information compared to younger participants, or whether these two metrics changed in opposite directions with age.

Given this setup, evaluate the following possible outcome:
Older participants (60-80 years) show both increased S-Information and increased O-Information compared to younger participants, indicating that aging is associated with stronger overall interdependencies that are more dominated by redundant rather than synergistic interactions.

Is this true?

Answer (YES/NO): YES